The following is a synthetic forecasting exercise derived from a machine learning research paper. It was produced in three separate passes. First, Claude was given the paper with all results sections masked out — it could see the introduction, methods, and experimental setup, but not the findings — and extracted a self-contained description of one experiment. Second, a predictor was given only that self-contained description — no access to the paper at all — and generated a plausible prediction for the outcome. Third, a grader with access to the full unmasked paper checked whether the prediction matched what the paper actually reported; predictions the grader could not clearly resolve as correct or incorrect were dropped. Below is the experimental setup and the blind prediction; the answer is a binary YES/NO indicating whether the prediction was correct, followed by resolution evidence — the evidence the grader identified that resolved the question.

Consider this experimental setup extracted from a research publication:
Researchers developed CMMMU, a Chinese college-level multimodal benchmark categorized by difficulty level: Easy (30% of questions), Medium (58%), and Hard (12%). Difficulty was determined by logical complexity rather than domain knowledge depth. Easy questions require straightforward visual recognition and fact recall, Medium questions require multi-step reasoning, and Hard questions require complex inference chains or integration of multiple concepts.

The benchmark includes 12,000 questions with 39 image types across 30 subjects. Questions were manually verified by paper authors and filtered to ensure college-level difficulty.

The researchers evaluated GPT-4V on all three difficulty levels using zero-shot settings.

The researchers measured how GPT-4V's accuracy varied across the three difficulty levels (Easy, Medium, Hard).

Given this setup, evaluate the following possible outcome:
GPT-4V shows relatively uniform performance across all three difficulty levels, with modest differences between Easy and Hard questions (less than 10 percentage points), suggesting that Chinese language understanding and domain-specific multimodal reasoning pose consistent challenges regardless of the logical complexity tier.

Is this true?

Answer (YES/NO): NO